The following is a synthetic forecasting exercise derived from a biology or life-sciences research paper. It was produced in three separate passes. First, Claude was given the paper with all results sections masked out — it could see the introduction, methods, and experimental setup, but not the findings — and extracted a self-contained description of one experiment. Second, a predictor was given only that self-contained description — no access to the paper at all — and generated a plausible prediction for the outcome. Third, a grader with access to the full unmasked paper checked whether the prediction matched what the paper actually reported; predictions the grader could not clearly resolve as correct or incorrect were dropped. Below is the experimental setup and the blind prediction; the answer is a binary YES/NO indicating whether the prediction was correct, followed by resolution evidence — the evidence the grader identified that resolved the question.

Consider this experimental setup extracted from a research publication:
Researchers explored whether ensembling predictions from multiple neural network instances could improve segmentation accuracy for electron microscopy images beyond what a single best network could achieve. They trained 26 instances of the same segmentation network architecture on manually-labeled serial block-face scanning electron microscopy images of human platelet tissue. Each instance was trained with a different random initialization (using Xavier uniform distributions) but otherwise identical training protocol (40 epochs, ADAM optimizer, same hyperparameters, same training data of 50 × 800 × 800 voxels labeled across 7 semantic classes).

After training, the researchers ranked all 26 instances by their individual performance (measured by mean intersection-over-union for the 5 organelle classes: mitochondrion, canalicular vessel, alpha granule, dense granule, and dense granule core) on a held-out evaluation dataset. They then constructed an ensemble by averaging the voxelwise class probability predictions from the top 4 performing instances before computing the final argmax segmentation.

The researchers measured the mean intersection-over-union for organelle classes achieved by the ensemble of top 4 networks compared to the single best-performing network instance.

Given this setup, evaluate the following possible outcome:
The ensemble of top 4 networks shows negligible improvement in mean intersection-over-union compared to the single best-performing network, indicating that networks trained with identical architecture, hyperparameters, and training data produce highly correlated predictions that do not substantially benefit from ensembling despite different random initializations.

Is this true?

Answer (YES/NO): NO